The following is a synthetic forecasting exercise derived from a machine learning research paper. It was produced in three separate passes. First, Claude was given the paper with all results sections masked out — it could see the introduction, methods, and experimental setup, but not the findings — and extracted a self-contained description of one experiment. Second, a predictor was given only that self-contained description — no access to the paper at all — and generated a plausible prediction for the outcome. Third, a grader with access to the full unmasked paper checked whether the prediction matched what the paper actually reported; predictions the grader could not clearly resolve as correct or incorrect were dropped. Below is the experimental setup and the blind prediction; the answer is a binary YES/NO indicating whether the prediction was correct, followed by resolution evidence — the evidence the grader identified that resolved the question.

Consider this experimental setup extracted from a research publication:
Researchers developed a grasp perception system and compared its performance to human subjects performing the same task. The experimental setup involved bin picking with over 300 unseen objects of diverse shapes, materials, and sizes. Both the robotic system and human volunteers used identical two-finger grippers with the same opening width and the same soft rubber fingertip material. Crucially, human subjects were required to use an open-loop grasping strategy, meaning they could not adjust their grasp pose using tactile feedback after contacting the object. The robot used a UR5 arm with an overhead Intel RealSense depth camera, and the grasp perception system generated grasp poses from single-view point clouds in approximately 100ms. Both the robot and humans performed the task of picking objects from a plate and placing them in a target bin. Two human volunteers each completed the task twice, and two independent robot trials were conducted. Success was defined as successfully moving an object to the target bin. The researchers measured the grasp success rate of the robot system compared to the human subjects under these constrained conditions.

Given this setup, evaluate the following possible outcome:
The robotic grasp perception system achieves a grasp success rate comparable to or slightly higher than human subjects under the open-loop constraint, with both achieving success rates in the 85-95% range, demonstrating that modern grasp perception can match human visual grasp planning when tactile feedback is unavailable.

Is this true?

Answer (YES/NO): YES